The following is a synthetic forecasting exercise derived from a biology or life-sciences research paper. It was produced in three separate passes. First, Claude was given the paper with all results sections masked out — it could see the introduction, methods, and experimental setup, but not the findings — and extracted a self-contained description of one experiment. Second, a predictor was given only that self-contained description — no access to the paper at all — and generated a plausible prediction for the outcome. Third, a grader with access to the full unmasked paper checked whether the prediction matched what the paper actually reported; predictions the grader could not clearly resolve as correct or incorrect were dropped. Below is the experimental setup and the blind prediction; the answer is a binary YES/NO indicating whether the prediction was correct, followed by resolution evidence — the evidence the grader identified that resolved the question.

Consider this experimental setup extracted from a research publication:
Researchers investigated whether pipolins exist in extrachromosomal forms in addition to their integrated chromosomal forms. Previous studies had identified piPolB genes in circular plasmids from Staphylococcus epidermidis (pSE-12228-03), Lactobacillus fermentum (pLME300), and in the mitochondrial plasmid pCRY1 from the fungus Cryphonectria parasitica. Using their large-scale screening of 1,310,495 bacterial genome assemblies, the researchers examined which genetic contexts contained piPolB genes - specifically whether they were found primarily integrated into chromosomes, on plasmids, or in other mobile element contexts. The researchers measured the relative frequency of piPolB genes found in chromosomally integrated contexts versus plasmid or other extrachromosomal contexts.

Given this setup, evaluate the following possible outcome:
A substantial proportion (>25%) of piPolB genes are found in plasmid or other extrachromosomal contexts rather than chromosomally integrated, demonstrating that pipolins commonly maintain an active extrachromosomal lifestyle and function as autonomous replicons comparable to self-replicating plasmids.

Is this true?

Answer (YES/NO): NO